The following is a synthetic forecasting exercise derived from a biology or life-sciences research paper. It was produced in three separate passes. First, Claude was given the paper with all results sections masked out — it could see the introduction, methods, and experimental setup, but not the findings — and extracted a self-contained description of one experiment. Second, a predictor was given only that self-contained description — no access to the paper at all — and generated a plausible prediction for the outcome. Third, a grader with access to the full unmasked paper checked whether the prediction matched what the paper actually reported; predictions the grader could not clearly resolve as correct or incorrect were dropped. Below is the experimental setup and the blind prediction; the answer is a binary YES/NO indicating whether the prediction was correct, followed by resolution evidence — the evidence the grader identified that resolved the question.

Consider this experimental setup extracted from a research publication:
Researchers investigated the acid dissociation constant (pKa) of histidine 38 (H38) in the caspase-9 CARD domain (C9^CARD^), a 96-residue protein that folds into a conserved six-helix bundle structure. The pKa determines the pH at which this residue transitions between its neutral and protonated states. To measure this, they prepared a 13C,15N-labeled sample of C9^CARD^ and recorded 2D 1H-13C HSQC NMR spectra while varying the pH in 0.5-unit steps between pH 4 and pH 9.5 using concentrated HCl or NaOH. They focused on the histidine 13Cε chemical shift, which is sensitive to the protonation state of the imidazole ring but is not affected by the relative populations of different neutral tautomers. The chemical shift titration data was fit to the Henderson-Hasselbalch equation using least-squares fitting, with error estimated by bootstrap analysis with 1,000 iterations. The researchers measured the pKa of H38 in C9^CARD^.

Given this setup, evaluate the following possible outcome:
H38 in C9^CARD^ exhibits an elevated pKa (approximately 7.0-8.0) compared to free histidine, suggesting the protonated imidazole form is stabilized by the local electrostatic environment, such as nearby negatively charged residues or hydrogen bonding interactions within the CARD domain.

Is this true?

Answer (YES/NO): NO